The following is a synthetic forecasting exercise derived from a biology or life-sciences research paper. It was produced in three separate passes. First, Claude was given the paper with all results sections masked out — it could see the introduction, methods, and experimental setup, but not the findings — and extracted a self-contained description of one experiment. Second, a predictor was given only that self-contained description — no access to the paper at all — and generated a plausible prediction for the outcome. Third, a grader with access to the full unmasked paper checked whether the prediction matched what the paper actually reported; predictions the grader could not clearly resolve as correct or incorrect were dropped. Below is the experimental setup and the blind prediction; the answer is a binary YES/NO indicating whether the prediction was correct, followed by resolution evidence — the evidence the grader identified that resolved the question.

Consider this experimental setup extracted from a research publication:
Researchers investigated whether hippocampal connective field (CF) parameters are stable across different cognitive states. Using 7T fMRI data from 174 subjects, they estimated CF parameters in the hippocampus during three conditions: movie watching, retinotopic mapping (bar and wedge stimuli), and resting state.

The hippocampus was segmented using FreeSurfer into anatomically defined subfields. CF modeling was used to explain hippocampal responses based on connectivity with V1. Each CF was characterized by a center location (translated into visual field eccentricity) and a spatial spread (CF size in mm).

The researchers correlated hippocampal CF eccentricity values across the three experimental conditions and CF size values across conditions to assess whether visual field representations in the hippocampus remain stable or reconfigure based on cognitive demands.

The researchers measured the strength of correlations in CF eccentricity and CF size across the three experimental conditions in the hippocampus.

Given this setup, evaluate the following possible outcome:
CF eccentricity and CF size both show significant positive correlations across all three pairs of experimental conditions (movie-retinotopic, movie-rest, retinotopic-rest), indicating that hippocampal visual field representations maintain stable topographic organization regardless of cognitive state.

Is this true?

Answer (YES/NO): YES